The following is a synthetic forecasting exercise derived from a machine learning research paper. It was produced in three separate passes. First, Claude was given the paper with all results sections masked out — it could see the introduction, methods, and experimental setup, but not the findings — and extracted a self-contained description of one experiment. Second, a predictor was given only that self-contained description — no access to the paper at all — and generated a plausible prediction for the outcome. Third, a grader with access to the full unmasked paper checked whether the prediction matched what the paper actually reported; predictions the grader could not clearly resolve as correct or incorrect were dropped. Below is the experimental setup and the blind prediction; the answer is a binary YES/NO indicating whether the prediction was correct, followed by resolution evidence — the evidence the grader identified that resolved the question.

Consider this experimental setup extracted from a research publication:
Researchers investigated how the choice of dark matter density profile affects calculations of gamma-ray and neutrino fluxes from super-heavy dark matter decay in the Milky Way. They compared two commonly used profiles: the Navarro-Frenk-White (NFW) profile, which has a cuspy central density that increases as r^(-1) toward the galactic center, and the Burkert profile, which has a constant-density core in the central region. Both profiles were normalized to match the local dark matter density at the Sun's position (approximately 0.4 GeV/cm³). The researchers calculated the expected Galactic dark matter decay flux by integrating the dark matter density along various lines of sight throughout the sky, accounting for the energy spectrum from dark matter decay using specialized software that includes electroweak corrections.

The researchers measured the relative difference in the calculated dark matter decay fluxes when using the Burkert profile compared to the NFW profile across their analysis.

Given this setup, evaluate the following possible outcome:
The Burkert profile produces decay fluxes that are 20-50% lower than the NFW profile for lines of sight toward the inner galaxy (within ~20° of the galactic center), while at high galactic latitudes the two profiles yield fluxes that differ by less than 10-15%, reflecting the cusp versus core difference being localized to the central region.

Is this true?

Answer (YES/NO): NO